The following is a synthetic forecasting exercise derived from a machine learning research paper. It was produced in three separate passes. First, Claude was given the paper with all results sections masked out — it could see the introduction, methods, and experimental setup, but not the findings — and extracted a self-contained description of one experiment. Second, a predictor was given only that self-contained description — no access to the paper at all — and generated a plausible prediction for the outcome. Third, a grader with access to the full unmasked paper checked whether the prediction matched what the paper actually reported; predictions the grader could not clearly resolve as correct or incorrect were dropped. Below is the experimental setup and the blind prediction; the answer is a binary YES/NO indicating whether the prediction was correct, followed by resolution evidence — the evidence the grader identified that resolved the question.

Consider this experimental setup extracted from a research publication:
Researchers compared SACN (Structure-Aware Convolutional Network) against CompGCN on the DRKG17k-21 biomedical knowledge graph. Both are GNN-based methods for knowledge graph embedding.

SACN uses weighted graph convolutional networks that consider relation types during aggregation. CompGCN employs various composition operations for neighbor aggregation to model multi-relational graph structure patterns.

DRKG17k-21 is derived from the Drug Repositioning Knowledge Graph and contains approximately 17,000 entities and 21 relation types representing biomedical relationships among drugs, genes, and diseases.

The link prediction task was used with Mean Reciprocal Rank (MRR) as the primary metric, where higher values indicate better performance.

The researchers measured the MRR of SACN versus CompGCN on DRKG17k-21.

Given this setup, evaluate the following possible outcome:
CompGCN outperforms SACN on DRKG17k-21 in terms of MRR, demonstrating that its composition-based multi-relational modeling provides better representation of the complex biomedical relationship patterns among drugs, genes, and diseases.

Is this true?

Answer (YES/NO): YES